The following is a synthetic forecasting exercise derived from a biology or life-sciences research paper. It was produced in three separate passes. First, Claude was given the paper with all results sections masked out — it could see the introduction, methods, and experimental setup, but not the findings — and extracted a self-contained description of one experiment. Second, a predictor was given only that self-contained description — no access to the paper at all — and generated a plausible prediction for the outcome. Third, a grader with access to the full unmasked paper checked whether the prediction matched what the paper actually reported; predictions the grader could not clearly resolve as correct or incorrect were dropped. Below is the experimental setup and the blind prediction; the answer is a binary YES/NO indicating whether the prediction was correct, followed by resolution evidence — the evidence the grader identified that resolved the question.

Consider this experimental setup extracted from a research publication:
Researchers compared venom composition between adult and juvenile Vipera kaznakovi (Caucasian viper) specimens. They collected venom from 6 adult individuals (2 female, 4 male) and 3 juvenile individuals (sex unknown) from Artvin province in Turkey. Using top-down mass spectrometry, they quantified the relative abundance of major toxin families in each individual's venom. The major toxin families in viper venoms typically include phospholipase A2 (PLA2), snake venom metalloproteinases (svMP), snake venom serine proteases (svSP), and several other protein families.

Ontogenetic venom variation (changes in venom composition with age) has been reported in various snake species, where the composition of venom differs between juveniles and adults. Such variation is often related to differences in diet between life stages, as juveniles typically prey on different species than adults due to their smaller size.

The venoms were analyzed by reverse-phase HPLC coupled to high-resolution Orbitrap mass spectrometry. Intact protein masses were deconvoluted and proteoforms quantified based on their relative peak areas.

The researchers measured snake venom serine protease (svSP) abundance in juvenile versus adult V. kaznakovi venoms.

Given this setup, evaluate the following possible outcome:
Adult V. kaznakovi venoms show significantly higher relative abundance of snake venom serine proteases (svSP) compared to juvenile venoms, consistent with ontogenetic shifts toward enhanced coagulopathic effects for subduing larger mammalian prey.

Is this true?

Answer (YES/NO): YES